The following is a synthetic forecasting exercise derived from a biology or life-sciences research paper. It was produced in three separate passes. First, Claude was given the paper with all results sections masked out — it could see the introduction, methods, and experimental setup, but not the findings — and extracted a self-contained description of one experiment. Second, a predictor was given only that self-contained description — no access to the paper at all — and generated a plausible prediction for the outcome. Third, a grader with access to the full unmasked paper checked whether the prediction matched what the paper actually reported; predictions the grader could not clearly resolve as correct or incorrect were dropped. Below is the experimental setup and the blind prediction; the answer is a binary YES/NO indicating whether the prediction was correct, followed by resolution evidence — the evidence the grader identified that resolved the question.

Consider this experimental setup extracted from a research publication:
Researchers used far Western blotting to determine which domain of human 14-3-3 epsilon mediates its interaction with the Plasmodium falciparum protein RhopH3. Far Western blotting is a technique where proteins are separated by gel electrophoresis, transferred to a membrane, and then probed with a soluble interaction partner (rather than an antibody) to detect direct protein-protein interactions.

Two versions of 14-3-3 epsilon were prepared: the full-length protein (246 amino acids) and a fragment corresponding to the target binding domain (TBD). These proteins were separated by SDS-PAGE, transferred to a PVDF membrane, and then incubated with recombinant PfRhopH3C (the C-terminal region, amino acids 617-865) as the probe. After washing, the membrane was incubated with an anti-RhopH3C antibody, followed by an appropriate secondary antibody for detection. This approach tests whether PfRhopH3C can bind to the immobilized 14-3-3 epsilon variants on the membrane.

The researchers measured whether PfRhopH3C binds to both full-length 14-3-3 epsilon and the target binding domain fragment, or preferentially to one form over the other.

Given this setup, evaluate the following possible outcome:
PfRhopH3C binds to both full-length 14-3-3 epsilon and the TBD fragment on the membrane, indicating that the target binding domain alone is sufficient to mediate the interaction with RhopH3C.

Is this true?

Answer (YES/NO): YES